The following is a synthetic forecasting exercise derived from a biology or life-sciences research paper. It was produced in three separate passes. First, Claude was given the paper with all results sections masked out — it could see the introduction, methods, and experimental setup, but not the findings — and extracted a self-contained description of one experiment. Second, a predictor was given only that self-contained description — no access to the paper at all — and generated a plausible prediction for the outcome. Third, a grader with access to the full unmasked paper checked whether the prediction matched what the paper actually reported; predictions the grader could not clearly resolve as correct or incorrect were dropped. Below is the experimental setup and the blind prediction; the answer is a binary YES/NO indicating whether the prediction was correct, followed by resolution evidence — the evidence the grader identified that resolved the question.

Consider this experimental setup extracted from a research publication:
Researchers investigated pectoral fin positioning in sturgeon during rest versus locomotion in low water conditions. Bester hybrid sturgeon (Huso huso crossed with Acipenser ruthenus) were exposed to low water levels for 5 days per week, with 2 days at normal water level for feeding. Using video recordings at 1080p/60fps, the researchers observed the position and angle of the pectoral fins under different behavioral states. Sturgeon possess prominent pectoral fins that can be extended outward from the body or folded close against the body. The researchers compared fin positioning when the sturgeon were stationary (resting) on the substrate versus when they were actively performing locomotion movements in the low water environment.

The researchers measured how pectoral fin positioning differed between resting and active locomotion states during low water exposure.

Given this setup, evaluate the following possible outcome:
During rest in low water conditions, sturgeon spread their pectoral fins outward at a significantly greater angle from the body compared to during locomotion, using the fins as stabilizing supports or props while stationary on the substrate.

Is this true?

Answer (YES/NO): YES